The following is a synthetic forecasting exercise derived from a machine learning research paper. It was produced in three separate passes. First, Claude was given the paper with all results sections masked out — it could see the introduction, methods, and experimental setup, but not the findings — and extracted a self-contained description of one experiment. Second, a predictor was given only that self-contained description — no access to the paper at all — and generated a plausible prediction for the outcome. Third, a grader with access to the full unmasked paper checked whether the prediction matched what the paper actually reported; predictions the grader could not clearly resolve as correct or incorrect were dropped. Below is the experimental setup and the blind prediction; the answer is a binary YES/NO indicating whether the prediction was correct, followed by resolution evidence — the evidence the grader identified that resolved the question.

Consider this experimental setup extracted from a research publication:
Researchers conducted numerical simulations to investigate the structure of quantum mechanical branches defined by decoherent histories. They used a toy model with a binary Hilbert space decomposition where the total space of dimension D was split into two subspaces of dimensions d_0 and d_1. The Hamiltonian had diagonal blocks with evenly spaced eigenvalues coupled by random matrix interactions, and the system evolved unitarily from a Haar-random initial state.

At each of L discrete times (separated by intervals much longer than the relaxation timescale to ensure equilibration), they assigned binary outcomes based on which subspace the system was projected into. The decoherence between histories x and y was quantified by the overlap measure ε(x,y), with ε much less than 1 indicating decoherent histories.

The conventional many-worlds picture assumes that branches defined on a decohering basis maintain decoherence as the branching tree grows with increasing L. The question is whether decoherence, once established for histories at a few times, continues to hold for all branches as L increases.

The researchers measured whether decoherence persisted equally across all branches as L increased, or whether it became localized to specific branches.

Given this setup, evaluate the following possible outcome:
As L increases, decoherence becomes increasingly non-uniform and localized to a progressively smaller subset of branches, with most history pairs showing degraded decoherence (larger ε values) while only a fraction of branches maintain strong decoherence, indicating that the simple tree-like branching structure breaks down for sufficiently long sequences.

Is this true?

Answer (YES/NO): YES